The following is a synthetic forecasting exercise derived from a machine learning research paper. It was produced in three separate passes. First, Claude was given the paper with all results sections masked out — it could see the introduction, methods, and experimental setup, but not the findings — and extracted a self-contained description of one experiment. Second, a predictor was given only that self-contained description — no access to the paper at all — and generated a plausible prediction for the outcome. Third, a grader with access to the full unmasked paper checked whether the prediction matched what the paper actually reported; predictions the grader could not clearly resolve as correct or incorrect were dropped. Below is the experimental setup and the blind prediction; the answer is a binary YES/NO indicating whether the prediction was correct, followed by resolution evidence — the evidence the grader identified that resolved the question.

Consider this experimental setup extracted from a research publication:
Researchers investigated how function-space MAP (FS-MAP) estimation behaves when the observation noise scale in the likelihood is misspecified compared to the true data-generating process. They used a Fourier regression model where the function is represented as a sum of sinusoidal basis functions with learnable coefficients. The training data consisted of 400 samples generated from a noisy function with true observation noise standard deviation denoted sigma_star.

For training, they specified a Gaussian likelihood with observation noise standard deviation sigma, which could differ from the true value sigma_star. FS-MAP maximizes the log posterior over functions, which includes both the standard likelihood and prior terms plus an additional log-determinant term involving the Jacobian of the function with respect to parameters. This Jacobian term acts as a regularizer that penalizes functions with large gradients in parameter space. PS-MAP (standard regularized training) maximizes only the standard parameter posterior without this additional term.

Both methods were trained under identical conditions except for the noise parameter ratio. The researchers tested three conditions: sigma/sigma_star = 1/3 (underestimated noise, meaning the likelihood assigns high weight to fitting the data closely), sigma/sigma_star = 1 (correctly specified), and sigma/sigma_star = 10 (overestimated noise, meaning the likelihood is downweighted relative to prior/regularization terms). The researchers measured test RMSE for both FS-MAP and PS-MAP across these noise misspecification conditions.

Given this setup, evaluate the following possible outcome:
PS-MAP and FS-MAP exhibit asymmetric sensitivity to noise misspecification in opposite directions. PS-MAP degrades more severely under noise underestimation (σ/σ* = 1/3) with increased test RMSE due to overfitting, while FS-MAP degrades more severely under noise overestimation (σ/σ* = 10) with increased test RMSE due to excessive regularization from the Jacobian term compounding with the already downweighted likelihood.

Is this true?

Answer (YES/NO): NO